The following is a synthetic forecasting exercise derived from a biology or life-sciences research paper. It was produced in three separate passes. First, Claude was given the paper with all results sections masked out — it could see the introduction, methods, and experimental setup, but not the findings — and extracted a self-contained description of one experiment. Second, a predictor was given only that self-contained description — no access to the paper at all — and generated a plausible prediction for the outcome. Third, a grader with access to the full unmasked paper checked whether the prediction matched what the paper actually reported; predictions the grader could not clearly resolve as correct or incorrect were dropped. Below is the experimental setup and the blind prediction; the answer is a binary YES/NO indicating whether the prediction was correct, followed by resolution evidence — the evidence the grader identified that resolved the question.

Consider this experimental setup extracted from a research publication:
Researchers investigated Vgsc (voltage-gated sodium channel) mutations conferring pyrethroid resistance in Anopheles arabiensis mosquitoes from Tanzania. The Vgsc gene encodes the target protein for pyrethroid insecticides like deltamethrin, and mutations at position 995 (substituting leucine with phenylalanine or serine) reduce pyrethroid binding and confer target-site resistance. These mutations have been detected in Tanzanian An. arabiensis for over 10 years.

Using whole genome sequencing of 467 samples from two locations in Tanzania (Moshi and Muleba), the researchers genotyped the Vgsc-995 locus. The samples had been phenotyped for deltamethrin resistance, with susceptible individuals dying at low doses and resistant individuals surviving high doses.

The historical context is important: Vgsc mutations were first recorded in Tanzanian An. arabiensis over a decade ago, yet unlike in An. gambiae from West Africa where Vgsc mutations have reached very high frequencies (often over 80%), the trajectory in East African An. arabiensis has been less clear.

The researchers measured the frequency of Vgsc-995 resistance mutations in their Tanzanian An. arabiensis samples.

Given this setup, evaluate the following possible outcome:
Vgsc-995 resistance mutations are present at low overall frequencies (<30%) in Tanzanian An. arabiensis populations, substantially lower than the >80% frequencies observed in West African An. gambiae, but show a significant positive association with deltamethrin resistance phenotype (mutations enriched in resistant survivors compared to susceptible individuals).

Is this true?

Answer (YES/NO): NO